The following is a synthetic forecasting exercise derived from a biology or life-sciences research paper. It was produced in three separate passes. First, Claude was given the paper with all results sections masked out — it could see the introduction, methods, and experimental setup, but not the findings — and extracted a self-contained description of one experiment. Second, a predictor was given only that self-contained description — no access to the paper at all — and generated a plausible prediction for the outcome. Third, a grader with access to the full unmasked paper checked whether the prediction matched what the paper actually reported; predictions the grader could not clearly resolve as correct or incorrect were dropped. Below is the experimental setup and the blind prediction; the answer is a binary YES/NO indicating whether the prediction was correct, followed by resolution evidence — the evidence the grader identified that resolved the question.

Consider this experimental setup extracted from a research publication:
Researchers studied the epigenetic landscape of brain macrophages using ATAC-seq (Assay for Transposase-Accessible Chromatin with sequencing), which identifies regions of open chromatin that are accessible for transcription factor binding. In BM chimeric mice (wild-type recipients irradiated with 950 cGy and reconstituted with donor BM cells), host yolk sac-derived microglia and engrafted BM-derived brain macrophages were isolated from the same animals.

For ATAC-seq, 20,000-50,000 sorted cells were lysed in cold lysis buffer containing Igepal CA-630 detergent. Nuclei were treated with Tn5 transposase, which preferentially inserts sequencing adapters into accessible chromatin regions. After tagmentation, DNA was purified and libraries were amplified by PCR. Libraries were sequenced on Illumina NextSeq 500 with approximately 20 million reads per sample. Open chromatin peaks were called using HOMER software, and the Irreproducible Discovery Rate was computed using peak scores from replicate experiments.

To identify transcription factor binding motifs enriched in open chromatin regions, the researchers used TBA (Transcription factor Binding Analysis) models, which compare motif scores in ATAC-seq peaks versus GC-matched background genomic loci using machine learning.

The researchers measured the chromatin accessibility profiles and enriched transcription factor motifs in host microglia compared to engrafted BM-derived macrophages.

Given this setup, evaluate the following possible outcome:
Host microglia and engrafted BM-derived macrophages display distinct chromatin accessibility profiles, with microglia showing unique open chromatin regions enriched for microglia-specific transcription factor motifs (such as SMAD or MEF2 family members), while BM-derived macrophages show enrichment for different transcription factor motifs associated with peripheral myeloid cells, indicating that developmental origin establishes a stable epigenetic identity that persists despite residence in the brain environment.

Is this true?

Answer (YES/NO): NO